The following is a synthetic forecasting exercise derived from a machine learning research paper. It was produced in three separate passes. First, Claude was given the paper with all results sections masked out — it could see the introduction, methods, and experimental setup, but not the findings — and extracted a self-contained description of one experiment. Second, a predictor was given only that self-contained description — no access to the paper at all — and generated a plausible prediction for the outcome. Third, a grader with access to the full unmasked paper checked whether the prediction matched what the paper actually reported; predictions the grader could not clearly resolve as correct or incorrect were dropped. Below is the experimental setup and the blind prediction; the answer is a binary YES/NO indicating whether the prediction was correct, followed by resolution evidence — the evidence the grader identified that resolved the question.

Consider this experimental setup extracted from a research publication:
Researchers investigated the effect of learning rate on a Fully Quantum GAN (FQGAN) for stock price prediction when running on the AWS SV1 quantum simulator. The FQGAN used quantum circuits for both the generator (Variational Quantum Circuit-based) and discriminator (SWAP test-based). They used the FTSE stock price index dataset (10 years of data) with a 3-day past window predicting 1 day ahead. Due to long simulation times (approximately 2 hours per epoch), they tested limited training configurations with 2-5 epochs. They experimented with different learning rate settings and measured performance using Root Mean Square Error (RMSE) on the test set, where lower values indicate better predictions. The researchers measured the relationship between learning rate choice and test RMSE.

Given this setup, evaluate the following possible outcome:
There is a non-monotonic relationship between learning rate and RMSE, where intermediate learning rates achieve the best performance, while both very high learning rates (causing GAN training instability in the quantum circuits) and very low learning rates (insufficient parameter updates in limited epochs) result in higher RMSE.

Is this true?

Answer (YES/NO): NO